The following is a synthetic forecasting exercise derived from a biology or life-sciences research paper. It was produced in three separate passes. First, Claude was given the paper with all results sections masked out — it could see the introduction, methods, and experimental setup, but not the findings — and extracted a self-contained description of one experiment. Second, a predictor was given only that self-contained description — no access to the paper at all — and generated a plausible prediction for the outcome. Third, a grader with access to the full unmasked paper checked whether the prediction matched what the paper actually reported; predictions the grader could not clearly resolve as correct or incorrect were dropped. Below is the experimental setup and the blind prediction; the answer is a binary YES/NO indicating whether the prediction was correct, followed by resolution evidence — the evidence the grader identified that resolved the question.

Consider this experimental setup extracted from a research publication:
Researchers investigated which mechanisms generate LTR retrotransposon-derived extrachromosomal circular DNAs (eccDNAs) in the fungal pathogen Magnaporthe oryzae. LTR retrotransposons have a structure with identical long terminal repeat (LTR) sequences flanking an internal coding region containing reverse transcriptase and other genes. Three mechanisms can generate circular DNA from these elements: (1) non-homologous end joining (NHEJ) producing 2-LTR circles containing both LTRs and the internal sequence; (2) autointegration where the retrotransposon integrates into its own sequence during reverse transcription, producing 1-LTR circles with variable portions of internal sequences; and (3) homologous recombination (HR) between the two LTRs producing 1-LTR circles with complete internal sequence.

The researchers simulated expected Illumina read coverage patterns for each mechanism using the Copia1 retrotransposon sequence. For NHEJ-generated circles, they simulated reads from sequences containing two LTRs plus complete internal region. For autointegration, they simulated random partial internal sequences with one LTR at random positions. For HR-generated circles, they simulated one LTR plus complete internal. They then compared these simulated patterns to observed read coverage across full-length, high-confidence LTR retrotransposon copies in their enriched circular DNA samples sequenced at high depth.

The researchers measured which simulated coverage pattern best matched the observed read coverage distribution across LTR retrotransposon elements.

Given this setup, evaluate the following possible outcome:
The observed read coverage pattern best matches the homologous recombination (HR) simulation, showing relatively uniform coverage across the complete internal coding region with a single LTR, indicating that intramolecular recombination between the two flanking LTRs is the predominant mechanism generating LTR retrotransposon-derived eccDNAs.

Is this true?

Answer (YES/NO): NO